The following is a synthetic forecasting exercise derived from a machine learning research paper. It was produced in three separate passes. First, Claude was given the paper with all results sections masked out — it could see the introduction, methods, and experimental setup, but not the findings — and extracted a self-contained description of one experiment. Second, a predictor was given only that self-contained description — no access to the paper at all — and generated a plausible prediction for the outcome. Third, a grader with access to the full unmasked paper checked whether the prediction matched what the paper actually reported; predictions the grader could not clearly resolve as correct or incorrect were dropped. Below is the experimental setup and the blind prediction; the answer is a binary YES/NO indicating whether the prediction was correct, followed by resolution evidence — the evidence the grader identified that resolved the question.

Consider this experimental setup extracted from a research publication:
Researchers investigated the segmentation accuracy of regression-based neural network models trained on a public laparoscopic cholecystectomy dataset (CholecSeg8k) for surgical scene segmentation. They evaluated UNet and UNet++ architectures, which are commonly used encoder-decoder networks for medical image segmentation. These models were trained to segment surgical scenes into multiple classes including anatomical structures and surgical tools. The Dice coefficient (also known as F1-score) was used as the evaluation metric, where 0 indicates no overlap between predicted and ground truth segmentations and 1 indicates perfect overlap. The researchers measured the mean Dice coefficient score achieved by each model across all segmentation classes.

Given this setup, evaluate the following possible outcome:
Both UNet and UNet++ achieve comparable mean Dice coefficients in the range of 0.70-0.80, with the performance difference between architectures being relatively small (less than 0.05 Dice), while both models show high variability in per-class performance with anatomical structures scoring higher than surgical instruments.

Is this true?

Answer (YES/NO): NO